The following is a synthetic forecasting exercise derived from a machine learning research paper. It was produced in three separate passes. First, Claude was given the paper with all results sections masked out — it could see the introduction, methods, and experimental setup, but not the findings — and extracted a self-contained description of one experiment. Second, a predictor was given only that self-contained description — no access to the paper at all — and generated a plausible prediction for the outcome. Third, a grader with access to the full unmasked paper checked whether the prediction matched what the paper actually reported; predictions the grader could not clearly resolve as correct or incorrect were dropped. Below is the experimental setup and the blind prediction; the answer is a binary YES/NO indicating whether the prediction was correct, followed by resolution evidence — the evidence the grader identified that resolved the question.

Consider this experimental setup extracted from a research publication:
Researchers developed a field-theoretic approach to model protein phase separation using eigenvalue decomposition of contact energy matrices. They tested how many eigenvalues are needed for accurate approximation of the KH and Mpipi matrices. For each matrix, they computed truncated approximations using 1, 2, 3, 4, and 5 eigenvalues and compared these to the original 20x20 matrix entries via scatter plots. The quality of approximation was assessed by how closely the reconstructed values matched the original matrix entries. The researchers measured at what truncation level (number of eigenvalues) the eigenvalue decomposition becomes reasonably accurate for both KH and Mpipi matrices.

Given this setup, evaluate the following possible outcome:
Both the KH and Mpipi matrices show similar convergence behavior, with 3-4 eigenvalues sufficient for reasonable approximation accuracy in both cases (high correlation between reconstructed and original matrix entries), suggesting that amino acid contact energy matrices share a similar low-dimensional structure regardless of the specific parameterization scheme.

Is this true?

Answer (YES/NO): NO